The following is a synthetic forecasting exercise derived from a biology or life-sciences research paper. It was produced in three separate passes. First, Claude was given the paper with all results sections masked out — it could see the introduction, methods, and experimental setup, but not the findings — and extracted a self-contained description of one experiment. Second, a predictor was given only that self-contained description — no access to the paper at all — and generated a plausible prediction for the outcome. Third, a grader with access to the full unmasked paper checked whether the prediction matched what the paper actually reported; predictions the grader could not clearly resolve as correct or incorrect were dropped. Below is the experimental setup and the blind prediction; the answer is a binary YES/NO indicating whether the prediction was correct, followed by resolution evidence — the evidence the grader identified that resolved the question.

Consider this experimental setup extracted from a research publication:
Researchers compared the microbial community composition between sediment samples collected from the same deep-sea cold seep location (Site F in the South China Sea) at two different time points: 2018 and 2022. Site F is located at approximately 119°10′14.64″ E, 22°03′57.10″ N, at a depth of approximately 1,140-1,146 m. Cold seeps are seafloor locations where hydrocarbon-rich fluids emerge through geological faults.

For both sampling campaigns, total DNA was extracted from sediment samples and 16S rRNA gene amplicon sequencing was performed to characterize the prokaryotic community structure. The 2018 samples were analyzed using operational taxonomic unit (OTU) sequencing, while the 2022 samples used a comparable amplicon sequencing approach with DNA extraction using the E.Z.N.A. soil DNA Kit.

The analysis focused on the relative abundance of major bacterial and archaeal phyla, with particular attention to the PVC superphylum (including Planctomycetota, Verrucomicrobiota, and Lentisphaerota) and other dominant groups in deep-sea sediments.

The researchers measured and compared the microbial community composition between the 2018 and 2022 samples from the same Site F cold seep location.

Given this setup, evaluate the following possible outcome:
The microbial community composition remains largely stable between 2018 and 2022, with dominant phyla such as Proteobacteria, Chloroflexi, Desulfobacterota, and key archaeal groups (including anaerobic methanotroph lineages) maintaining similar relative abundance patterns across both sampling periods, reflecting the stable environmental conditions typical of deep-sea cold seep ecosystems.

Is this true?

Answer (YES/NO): NO